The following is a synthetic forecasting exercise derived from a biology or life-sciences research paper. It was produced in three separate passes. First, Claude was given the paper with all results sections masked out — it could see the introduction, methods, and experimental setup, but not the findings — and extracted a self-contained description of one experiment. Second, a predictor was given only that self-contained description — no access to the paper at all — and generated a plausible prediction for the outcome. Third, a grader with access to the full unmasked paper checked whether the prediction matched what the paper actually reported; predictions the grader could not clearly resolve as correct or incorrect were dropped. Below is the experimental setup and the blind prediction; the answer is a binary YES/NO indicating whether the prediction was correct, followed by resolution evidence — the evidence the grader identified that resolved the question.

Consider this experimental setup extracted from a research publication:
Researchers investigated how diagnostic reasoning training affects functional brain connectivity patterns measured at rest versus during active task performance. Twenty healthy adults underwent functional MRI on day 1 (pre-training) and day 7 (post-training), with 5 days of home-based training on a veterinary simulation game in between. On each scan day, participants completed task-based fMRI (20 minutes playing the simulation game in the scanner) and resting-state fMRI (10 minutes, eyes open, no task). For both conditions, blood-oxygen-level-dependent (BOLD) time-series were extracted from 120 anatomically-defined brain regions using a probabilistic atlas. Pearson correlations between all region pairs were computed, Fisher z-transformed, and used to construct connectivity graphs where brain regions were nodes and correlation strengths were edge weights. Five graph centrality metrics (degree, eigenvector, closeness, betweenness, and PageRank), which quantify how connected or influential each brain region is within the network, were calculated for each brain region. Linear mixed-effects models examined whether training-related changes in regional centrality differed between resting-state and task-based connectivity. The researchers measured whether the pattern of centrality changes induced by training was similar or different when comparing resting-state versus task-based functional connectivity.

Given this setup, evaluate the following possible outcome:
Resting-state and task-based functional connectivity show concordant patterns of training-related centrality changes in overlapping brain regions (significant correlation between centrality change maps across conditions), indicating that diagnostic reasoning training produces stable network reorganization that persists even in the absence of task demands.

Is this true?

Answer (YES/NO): NO